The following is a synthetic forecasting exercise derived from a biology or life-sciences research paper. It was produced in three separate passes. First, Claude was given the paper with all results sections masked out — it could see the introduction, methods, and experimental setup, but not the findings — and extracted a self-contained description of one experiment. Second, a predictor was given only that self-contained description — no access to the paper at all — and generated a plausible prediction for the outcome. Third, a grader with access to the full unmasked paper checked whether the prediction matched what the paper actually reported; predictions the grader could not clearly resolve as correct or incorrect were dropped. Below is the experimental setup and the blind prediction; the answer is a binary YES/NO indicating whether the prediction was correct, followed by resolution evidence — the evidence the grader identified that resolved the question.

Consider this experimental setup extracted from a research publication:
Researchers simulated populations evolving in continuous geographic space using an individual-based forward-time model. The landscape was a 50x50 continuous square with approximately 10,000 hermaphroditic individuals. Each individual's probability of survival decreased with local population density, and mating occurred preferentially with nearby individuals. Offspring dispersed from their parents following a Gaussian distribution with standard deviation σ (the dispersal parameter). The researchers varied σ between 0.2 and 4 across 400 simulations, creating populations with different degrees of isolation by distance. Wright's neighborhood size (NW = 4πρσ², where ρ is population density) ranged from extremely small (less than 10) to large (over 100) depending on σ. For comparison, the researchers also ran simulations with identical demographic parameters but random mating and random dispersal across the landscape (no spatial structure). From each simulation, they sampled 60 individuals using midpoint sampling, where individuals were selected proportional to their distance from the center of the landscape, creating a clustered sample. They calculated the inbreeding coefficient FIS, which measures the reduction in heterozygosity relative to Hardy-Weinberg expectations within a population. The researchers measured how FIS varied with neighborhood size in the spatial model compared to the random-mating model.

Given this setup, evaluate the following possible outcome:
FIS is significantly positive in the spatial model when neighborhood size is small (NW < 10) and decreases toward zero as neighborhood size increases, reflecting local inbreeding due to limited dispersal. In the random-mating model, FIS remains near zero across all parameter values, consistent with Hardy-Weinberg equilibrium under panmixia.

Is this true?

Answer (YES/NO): YES